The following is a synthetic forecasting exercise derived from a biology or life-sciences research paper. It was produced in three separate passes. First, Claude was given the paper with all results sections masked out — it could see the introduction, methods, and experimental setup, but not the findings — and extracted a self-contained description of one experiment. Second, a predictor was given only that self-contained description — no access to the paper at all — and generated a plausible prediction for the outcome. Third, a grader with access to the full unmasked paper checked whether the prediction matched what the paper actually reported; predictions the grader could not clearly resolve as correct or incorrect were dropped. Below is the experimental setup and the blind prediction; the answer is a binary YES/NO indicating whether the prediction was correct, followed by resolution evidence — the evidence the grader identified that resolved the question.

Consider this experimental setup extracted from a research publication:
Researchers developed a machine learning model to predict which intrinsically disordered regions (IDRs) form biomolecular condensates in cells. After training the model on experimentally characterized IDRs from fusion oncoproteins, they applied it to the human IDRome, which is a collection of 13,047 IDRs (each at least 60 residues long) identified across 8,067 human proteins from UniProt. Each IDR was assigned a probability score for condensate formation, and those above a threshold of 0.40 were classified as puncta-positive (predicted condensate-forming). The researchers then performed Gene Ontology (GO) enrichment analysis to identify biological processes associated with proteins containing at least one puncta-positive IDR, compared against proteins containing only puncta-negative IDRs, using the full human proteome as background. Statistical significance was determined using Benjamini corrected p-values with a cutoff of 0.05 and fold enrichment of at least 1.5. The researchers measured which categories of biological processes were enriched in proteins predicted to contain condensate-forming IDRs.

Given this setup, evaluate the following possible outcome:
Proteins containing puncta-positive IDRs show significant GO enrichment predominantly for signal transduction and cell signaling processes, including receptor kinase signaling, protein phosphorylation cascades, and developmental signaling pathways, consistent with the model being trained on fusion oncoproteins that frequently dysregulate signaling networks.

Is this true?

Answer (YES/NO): NO